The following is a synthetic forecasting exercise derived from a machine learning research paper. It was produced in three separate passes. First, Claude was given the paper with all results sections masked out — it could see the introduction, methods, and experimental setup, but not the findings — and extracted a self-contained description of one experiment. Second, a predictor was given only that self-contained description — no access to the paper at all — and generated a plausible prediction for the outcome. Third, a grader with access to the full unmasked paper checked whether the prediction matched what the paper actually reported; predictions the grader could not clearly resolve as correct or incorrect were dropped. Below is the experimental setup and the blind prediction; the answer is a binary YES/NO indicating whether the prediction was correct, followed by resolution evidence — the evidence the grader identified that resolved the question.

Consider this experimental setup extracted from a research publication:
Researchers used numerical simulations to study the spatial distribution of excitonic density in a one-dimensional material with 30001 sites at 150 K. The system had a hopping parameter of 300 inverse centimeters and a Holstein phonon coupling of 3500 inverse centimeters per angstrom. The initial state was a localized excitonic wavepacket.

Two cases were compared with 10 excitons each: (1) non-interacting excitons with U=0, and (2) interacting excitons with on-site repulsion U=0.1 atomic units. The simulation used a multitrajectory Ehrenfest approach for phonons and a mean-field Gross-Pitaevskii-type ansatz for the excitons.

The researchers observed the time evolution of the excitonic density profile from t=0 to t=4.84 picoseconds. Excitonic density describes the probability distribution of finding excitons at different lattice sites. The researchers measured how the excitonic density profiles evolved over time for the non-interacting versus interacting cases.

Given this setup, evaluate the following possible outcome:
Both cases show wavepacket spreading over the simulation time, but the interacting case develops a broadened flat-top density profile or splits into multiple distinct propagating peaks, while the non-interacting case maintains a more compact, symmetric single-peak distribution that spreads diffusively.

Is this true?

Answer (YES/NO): YES